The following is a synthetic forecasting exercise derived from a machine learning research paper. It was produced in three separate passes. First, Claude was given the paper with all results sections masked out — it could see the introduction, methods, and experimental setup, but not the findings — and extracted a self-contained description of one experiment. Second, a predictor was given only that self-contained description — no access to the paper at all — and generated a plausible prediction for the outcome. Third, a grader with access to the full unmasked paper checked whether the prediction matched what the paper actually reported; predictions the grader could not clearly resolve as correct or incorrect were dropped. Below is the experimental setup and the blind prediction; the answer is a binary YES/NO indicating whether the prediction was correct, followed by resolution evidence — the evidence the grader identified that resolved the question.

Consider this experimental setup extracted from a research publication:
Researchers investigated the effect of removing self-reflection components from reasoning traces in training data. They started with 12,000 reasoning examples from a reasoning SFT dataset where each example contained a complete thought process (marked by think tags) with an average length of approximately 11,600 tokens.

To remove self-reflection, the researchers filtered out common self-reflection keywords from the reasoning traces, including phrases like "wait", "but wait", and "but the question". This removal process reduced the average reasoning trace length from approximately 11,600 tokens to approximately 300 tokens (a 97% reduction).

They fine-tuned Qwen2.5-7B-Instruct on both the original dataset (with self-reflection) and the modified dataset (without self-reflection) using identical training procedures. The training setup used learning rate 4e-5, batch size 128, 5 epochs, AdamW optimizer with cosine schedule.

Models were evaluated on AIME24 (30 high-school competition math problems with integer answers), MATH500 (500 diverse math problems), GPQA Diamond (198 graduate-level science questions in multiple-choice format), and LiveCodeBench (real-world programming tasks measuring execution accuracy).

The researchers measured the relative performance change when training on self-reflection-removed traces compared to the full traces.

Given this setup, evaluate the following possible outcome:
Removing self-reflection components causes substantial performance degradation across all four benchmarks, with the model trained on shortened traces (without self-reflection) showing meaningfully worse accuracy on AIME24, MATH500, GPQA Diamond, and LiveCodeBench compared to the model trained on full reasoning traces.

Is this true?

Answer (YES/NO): YES